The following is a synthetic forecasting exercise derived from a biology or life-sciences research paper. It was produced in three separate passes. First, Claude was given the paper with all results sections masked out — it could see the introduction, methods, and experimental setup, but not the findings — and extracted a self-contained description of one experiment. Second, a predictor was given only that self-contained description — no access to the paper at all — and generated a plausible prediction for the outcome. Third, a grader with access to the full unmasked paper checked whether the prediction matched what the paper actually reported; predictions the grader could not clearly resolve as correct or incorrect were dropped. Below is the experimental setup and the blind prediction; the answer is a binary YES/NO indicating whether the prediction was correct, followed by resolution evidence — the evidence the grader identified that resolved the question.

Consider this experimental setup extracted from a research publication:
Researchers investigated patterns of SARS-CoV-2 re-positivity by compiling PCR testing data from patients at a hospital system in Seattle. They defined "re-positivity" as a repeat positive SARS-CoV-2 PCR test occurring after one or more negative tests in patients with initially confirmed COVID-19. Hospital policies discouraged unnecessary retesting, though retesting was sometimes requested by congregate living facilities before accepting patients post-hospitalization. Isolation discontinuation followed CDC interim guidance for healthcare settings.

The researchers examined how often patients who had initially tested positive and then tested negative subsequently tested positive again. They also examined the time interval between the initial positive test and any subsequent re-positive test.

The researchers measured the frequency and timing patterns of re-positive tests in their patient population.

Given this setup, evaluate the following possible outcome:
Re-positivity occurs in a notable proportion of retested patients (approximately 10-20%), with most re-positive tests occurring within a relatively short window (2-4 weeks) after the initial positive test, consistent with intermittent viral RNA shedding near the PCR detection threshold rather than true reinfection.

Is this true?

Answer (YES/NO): NO